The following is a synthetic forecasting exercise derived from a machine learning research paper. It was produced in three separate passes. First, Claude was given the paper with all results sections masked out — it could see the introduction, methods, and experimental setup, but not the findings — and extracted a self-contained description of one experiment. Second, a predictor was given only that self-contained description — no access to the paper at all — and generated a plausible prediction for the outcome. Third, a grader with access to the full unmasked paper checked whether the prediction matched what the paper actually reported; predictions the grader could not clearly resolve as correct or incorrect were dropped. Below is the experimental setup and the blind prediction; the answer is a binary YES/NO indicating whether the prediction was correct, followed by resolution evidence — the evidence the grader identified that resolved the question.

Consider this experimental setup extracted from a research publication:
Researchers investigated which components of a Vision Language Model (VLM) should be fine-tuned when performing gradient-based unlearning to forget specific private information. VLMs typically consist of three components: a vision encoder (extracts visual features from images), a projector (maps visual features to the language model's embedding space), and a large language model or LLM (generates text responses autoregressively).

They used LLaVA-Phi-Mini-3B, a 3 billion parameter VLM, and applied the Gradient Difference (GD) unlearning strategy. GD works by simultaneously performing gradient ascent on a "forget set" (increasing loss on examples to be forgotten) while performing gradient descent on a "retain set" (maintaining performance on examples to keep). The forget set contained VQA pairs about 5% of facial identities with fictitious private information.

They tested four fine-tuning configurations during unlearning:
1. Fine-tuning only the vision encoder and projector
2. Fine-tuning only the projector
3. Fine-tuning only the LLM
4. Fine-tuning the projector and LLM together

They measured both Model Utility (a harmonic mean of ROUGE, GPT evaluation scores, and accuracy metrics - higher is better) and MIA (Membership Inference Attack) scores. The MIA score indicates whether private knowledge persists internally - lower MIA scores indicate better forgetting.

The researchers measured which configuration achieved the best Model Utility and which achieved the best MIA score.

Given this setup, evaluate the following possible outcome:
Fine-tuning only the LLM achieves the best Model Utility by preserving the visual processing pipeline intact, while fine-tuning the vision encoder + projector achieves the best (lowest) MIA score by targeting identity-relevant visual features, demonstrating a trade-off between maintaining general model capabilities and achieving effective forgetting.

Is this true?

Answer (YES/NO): NO